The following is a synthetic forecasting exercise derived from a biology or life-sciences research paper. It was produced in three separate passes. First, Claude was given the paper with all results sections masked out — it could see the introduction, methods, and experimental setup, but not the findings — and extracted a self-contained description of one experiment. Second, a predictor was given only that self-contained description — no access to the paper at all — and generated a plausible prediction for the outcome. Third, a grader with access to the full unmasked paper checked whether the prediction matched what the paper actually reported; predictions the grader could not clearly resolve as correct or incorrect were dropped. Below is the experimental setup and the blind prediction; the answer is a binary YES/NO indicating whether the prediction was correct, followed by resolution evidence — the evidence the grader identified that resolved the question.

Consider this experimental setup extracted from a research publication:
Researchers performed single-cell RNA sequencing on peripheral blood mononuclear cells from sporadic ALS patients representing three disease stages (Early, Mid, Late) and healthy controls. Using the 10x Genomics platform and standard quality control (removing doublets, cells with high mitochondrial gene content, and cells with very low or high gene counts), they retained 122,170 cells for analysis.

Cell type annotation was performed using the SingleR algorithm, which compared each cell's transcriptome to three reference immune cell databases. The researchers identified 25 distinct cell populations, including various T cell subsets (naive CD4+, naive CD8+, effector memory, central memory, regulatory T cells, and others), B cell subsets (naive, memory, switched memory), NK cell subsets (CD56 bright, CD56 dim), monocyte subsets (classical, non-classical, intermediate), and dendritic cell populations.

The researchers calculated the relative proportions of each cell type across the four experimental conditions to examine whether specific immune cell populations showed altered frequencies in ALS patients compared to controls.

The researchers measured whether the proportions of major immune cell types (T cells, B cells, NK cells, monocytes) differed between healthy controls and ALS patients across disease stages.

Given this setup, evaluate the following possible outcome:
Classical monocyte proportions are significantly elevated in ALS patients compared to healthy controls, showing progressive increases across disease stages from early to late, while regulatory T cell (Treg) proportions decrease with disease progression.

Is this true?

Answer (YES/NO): NO